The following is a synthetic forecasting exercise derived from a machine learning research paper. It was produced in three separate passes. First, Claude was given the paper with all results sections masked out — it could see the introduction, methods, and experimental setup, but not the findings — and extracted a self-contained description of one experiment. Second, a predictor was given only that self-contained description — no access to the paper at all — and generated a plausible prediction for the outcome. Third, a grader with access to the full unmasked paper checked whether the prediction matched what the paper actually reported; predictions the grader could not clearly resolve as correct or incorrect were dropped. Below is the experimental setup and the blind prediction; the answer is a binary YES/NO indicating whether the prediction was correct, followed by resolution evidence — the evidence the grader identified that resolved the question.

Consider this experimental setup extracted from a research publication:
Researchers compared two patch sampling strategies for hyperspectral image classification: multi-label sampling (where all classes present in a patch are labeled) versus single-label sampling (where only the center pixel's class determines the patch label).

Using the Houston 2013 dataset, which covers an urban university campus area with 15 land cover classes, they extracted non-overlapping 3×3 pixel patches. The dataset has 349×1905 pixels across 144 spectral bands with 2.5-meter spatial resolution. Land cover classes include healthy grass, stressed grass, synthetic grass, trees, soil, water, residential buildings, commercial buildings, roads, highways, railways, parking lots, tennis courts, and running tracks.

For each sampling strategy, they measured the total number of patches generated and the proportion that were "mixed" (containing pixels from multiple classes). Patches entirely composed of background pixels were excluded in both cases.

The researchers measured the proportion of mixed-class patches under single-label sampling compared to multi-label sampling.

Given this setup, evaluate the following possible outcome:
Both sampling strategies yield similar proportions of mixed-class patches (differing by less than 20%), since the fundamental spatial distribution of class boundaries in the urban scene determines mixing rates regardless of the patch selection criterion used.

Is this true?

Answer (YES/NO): NO